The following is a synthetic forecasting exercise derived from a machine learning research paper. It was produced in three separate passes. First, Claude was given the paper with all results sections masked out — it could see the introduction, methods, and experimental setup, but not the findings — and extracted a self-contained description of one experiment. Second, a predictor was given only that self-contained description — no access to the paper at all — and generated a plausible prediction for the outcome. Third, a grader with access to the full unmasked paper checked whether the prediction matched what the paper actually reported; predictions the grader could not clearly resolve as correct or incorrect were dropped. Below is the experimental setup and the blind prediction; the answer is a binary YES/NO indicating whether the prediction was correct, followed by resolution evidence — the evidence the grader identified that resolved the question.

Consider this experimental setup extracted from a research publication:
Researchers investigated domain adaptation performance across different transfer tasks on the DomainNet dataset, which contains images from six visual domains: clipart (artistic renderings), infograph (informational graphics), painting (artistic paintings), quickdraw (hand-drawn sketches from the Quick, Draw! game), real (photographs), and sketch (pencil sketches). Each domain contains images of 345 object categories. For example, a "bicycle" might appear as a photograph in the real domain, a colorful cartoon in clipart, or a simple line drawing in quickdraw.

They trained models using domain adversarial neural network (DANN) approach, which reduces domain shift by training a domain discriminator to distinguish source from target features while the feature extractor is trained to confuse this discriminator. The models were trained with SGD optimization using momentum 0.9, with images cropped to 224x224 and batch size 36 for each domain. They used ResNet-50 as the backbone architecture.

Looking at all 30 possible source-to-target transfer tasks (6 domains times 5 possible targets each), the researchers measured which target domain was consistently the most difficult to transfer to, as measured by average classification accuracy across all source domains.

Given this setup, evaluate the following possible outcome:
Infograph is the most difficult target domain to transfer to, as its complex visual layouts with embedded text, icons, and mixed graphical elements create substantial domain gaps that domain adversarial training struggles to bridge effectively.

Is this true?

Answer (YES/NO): NO